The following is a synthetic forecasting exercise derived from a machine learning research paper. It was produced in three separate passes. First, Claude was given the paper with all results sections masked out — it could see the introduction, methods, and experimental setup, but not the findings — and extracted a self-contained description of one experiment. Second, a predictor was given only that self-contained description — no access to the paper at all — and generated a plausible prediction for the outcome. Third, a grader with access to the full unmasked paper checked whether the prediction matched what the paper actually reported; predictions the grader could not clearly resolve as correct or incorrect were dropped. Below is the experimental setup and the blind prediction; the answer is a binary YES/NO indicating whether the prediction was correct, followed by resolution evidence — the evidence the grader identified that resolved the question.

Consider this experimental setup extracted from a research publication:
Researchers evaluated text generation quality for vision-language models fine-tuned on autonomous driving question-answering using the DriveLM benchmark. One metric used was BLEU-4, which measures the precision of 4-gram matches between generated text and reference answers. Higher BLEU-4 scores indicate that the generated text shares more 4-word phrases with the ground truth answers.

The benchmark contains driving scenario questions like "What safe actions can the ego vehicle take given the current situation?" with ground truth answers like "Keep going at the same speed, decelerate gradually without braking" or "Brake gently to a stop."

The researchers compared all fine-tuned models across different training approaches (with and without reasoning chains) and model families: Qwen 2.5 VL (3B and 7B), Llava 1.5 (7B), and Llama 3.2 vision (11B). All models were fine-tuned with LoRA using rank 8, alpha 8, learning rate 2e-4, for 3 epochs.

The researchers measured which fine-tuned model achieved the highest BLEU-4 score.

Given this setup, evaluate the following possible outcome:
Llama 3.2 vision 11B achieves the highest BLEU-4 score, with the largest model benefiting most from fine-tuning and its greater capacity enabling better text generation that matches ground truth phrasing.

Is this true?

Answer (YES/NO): NO